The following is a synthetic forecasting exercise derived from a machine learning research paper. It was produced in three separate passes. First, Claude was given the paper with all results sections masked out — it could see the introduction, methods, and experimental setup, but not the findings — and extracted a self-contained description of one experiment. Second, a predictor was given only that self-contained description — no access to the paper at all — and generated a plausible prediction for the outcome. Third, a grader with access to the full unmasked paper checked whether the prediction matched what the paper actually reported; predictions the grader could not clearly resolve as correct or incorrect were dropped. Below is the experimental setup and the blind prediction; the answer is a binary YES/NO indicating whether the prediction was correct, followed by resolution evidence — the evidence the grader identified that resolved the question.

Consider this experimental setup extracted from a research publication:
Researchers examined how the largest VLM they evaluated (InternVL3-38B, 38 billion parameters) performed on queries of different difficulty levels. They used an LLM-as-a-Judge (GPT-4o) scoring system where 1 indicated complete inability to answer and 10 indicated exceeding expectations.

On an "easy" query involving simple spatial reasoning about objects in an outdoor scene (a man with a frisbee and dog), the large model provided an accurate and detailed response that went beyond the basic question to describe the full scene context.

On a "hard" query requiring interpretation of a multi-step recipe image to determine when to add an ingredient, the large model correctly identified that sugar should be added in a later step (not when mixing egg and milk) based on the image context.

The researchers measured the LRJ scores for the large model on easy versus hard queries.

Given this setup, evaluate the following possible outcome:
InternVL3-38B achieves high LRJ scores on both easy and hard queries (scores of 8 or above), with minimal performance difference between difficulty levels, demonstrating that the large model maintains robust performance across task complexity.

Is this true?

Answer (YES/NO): YES